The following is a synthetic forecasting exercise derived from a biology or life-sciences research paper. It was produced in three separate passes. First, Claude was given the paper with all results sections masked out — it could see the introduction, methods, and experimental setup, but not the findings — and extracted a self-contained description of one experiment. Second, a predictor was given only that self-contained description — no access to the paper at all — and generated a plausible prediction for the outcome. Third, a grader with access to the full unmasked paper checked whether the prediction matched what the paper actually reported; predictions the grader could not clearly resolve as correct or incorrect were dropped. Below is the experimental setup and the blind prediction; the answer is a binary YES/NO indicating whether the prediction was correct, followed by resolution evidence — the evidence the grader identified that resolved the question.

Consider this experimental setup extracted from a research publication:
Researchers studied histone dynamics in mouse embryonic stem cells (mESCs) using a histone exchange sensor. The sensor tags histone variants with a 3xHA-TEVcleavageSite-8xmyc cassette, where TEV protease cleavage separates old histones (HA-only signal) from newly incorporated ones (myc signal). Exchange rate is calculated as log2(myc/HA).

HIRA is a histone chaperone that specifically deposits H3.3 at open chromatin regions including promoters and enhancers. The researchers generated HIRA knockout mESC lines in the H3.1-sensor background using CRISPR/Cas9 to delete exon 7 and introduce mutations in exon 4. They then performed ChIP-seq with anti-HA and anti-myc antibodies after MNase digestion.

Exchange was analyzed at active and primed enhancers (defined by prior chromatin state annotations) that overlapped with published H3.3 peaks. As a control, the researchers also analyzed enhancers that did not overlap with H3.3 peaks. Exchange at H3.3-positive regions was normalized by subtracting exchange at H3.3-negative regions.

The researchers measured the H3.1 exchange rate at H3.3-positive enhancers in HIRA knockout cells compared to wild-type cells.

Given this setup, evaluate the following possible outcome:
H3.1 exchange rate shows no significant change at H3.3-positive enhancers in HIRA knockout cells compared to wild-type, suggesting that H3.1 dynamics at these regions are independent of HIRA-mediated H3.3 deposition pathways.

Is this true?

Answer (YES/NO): NO